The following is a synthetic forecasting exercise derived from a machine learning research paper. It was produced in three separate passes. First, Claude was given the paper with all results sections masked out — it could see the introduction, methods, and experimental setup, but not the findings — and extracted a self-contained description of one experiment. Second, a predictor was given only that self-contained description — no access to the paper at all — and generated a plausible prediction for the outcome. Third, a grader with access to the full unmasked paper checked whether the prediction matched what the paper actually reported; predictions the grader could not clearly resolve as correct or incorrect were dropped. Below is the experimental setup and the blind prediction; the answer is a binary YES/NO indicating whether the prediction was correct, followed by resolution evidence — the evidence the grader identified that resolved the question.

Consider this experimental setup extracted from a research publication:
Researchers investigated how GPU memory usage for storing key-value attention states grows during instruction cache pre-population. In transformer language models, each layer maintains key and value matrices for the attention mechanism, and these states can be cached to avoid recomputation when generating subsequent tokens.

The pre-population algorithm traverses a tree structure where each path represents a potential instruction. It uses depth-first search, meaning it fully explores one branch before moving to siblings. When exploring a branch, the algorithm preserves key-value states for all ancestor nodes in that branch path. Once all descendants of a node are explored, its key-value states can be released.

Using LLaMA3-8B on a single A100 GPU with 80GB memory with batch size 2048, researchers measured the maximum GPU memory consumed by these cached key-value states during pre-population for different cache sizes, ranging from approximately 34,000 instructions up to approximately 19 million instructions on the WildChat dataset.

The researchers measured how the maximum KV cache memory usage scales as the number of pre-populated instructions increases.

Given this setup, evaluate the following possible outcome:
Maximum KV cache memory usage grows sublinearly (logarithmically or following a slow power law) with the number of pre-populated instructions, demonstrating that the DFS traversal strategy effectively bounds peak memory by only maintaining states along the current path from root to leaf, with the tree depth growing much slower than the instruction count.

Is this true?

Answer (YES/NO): YES